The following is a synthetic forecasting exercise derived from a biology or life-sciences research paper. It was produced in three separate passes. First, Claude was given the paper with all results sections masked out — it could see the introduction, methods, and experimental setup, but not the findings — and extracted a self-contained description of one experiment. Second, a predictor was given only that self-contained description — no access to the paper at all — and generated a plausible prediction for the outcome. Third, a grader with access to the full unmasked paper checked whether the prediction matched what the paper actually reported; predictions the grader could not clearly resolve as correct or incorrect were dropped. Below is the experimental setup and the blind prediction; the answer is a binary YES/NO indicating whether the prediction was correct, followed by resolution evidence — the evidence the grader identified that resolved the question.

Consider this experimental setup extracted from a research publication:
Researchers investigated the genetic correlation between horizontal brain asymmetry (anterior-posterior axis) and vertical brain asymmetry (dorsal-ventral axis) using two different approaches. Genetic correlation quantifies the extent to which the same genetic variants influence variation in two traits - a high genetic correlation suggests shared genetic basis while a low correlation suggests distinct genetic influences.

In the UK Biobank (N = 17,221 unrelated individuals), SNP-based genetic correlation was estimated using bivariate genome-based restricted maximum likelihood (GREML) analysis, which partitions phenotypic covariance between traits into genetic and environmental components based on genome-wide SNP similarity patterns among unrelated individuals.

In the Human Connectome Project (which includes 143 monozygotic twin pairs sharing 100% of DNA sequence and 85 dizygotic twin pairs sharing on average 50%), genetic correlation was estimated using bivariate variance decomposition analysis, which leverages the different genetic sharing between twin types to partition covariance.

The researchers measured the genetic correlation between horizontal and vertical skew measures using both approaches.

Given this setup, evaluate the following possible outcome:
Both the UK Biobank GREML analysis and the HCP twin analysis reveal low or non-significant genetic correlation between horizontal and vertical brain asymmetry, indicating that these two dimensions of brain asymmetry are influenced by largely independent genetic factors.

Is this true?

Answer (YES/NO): YES